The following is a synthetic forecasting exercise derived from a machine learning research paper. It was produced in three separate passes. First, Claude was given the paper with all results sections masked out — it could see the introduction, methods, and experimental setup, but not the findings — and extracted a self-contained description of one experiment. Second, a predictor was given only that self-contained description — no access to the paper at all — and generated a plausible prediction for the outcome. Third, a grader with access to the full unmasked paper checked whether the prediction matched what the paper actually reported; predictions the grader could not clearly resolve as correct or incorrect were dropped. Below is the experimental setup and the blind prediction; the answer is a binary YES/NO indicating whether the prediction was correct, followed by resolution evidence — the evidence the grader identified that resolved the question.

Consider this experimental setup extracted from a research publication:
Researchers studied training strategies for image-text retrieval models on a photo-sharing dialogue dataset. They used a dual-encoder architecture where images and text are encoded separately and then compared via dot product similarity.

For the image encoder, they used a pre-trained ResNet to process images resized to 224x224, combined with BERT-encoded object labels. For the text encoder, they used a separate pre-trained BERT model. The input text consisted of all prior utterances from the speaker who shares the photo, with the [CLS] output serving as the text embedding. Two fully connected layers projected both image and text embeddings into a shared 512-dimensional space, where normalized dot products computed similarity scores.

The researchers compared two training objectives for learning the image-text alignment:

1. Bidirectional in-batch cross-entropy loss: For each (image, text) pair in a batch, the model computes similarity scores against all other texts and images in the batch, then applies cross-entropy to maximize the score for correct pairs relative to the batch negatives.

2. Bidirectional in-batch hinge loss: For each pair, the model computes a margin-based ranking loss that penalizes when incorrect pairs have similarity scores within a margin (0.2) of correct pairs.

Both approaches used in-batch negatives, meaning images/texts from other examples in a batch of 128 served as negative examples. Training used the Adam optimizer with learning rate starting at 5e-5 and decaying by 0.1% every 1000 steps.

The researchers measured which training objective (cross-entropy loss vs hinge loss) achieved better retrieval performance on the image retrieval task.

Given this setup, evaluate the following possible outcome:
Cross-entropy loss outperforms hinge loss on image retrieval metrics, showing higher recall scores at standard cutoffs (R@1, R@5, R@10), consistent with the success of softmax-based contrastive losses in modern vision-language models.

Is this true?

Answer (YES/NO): YES